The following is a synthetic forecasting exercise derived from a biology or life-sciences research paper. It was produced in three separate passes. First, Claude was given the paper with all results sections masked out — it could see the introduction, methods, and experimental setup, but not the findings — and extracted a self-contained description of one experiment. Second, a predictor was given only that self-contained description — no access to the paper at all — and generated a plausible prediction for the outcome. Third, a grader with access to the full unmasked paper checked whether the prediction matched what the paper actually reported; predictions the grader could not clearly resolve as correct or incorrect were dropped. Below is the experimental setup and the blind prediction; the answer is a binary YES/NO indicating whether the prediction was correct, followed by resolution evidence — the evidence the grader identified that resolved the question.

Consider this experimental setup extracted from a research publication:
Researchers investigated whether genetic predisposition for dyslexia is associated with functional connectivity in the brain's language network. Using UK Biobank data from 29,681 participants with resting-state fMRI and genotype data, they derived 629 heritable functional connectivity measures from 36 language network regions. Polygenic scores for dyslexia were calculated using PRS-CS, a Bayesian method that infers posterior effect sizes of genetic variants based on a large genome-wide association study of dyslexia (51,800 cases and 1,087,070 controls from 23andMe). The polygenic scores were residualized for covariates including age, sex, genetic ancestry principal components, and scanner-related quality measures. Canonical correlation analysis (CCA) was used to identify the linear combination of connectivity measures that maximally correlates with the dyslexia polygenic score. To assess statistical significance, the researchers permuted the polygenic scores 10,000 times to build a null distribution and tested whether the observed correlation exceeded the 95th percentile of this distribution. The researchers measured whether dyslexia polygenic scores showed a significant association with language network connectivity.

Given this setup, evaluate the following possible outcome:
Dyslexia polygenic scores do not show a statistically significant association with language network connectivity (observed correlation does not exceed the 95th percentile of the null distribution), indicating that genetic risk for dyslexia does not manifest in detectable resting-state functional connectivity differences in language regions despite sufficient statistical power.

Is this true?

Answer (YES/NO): NO